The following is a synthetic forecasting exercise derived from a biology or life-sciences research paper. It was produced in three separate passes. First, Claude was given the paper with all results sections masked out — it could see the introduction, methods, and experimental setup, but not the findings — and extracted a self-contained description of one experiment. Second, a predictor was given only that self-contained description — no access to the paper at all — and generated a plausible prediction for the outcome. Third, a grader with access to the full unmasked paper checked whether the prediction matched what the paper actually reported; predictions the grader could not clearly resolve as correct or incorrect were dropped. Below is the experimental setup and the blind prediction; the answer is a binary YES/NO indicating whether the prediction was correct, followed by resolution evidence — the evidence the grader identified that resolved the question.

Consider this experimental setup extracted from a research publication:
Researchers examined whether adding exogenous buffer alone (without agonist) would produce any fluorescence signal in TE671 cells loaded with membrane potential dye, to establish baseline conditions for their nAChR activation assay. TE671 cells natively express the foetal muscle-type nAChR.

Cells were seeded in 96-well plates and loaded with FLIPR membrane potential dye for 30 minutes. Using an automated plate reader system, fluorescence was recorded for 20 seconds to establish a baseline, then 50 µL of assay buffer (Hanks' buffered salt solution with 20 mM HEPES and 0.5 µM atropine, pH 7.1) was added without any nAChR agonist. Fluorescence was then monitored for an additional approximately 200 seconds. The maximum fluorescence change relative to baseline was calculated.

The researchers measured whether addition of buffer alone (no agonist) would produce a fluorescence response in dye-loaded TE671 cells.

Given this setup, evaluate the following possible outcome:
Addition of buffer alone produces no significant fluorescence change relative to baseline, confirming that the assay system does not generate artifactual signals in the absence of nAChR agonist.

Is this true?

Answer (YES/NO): NO